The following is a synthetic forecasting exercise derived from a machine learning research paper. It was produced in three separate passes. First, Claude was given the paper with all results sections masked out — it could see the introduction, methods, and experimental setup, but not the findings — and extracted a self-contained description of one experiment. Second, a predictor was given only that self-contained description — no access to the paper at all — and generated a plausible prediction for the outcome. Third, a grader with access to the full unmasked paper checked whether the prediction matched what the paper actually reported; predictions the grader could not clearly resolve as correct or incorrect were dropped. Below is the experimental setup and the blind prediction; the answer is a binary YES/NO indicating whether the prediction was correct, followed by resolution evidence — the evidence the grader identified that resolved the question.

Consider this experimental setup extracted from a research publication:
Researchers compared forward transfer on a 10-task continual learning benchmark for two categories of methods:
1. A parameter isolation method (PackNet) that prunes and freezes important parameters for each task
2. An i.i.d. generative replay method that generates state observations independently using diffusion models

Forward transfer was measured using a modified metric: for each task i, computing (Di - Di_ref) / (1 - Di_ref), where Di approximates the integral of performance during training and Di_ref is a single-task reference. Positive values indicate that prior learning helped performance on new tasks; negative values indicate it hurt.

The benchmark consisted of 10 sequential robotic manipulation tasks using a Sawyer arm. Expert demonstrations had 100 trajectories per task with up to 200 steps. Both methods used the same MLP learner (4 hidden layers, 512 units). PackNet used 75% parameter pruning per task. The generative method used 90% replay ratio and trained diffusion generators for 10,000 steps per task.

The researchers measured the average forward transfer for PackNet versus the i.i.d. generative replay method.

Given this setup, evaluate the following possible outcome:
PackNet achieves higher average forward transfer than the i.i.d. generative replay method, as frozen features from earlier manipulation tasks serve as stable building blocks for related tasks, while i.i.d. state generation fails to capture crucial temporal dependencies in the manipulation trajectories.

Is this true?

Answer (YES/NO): NO